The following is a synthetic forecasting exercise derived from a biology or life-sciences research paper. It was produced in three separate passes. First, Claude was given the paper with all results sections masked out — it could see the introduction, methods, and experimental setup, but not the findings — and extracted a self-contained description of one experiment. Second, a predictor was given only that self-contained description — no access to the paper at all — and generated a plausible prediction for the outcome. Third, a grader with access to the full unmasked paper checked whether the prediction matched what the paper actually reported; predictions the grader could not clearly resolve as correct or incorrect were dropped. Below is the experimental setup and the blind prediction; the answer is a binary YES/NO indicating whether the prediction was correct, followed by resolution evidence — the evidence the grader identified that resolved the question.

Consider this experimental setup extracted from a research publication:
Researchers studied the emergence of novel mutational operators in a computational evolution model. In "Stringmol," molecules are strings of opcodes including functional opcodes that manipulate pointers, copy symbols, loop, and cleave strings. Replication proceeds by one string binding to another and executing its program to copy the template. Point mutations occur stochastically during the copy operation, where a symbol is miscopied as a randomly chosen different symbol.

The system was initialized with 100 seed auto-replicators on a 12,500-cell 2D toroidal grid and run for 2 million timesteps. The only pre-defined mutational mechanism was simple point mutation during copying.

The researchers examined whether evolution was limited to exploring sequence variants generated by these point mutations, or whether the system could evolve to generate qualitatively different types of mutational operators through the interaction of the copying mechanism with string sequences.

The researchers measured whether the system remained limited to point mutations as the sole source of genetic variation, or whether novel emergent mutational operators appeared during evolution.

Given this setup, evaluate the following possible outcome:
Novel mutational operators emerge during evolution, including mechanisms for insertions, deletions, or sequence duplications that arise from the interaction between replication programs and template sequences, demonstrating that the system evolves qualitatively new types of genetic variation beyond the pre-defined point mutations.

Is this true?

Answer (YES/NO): YES